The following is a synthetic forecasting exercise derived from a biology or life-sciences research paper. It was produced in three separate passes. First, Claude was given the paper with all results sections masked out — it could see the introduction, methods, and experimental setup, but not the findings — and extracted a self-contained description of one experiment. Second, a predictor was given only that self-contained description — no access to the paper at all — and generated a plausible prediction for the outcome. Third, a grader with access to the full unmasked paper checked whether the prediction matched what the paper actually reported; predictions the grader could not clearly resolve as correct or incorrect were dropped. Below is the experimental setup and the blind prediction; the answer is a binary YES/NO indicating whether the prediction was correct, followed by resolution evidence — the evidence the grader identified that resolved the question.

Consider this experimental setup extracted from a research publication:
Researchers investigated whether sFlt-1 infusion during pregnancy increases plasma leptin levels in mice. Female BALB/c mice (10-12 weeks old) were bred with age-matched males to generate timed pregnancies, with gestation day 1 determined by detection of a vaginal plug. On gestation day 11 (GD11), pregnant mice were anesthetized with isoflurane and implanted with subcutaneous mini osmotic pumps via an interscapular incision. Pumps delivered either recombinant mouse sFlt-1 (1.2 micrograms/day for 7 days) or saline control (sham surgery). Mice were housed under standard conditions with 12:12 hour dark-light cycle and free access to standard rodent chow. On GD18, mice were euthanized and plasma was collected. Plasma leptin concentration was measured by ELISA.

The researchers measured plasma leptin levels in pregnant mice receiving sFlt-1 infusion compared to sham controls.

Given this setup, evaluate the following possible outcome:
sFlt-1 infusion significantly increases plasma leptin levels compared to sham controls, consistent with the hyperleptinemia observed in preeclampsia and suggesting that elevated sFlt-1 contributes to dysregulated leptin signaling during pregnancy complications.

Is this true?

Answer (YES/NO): YES